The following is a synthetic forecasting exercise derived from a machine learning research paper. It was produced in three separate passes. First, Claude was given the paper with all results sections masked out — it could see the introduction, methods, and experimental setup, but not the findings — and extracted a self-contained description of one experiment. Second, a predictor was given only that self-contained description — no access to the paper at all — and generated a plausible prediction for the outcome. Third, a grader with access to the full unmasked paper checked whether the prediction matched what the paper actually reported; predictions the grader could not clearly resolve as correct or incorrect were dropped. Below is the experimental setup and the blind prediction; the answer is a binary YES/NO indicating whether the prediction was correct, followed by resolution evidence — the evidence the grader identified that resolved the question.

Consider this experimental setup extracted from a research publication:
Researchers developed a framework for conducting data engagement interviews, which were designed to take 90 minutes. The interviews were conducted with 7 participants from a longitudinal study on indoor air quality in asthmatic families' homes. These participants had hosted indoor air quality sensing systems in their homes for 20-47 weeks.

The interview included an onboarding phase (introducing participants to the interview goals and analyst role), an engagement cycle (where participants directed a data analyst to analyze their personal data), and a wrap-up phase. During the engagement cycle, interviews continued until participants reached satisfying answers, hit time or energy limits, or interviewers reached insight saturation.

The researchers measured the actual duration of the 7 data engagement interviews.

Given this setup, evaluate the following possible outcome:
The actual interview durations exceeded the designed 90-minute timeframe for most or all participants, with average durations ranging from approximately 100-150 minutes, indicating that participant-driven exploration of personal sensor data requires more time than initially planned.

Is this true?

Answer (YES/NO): NO